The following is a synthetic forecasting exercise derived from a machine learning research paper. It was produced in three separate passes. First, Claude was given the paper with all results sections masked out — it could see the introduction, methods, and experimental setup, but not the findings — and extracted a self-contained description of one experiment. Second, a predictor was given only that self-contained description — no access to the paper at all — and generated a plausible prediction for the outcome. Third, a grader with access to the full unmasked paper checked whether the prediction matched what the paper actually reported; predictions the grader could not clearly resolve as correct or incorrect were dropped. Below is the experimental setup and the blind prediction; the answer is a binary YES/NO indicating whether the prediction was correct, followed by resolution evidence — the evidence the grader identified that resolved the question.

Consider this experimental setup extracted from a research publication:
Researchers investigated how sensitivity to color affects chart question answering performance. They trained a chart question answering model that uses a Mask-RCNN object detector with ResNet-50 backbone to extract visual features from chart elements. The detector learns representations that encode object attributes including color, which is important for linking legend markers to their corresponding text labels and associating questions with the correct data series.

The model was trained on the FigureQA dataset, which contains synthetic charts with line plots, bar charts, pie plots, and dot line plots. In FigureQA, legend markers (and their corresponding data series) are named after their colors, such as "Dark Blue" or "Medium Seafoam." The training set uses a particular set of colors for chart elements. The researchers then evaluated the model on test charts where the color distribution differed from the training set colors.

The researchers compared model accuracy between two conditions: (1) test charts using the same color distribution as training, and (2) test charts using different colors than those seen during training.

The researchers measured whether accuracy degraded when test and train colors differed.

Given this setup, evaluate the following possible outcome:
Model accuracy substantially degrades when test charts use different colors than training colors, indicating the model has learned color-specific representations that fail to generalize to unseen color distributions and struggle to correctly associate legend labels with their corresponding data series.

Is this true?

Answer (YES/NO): YES